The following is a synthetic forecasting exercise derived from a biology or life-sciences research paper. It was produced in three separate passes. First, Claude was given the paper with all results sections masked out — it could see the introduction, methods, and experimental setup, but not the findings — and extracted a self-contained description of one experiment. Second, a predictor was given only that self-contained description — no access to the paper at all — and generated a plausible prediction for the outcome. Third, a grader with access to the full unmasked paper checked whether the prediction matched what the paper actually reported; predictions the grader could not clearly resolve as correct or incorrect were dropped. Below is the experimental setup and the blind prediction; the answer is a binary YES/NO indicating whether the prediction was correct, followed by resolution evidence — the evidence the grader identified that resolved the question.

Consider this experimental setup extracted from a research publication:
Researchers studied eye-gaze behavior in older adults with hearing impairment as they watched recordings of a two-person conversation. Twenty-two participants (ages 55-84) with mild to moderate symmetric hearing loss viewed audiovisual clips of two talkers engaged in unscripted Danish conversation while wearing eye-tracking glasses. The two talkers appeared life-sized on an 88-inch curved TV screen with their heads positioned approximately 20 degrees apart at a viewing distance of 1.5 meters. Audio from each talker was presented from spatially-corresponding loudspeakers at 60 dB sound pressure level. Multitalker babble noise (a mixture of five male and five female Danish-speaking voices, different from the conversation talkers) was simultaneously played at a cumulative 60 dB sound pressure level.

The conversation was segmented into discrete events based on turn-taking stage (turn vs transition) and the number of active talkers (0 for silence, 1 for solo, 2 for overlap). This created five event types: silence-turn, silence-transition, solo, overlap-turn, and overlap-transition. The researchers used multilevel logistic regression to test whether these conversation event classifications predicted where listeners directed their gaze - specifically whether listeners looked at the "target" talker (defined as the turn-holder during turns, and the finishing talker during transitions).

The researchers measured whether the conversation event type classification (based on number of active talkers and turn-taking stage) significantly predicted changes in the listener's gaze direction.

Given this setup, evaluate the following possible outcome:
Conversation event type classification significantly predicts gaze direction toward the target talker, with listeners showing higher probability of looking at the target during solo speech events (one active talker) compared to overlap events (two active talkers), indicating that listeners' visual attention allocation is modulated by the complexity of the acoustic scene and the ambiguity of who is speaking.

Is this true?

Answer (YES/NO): NO